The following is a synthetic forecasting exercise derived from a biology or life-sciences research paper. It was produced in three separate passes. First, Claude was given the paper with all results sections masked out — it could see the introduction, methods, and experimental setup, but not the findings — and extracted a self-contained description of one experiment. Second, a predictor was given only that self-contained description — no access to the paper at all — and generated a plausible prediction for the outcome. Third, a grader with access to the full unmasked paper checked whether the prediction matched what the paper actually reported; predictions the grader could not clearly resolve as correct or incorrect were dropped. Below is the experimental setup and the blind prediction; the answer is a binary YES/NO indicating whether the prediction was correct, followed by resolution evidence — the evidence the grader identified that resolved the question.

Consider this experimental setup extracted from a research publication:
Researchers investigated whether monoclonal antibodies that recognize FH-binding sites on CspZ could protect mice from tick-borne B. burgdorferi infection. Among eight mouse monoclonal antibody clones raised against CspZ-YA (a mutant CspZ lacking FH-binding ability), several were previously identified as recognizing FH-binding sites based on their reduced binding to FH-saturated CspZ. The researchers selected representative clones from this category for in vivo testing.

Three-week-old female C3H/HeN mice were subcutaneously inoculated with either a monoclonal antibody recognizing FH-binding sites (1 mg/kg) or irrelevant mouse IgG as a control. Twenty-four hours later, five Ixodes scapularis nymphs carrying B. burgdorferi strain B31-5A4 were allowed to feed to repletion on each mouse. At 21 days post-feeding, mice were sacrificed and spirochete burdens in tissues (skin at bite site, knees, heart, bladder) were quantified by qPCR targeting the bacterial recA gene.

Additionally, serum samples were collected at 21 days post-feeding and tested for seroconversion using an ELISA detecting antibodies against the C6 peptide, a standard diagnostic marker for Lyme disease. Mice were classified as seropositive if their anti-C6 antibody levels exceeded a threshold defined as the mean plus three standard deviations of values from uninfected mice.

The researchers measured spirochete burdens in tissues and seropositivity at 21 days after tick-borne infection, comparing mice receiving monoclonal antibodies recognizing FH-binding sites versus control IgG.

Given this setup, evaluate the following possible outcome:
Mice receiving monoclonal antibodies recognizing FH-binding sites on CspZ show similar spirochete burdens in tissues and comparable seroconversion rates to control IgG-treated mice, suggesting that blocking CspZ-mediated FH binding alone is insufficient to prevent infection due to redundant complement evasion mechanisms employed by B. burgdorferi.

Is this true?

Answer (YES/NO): NO